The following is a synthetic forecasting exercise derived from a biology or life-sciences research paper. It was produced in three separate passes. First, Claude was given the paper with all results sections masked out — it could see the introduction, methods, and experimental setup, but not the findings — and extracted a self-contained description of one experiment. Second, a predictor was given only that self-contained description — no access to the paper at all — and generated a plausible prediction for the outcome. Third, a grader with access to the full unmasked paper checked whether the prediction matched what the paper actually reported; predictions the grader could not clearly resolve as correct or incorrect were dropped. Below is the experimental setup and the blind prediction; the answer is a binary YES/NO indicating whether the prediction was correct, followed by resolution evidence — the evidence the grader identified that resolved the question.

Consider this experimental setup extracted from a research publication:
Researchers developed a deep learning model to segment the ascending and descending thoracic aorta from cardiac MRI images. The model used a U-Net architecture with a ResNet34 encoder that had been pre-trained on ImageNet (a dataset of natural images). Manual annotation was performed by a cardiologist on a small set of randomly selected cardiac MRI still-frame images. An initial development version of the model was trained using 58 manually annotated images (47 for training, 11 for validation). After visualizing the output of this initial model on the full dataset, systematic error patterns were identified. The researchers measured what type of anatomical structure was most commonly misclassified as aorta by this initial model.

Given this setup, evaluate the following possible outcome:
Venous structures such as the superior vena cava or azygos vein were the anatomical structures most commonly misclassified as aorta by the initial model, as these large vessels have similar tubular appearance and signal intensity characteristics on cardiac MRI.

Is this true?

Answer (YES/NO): NO